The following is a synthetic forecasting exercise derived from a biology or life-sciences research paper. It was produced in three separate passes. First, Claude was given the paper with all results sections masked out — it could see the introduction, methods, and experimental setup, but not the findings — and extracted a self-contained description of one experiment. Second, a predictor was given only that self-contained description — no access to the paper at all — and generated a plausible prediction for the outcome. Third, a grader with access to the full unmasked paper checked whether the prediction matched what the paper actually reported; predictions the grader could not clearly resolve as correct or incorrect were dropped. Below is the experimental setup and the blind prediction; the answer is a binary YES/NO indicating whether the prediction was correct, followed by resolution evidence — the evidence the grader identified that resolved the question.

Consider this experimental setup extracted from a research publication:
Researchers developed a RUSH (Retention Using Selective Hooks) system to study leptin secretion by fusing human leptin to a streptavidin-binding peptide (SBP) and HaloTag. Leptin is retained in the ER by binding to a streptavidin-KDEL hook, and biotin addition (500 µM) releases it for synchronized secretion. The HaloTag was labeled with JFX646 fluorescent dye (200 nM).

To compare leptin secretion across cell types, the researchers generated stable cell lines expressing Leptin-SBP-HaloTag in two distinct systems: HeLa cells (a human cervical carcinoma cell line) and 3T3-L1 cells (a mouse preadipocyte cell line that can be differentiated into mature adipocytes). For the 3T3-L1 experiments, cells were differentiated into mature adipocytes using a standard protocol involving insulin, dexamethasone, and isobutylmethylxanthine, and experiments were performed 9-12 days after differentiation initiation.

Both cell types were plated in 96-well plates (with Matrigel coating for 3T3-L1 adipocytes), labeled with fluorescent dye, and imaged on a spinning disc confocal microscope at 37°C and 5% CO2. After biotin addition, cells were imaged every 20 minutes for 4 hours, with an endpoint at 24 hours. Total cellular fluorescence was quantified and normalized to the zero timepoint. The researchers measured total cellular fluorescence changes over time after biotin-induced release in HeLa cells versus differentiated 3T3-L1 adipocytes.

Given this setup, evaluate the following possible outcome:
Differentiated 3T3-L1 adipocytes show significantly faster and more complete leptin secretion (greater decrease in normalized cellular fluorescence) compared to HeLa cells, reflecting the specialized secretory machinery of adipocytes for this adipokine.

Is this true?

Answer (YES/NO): NO